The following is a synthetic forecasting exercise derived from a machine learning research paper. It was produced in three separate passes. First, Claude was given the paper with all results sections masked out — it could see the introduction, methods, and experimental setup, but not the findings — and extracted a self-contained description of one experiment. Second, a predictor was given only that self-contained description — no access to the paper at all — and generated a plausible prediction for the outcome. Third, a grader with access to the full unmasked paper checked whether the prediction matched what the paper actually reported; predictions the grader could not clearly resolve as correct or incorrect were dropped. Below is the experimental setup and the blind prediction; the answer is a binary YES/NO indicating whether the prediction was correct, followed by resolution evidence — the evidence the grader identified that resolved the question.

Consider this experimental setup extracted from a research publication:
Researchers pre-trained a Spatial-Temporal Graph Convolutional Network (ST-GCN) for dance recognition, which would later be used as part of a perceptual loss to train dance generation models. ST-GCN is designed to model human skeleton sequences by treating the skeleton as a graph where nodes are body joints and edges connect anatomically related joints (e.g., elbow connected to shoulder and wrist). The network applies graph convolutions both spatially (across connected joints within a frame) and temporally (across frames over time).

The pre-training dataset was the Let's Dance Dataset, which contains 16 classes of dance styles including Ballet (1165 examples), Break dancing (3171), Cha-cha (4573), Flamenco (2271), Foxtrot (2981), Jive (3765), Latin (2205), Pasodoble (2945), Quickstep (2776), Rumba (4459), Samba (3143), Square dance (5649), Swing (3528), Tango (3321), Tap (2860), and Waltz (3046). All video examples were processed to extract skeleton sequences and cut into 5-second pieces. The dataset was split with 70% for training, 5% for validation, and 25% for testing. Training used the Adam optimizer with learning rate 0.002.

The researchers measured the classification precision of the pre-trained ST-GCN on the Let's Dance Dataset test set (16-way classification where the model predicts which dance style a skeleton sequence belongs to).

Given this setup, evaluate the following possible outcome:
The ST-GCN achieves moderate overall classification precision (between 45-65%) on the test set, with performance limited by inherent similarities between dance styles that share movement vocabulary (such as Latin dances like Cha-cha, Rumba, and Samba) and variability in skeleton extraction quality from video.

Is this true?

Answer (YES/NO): YES